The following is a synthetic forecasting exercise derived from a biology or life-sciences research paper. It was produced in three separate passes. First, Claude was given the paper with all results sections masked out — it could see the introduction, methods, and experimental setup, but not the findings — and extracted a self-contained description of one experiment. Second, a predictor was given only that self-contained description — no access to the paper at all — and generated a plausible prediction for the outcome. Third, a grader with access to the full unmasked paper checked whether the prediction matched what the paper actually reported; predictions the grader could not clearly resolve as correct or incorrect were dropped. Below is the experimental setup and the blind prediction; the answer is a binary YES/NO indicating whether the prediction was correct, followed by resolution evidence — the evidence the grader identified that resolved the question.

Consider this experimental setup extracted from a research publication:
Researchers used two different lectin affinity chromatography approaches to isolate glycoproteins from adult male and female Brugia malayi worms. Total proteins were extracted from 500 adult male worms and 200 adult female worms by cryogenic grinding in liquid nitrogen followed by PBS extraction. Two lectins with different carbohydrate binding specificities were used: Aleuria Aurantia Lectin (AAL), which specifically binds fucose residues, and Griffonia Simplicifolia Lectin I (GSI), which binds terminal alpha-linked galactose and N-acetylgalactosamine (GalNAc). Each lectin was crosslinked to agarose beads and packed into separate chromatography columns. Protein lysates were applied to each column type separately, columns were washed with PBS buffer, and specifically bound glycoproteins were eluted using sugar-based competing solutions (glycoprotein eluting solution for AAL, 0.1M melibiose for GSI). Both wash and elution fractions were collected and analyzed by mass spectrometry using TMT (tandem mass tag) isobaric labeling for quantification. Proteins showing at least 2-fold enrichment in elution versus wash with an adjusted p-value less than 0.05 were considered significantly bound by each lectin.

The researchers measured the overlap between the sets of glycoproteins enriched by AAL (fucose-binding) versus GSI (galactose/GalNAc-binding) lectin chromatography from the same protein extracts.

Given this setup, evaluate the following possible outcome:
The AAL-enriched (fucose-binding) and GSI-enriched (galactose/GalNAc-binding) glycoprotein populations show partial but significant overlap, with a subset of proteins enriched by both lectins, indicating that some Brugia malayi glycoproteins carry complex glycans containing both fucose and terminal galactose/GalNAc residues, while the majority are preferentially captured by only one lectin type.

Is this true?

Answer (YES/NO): NO